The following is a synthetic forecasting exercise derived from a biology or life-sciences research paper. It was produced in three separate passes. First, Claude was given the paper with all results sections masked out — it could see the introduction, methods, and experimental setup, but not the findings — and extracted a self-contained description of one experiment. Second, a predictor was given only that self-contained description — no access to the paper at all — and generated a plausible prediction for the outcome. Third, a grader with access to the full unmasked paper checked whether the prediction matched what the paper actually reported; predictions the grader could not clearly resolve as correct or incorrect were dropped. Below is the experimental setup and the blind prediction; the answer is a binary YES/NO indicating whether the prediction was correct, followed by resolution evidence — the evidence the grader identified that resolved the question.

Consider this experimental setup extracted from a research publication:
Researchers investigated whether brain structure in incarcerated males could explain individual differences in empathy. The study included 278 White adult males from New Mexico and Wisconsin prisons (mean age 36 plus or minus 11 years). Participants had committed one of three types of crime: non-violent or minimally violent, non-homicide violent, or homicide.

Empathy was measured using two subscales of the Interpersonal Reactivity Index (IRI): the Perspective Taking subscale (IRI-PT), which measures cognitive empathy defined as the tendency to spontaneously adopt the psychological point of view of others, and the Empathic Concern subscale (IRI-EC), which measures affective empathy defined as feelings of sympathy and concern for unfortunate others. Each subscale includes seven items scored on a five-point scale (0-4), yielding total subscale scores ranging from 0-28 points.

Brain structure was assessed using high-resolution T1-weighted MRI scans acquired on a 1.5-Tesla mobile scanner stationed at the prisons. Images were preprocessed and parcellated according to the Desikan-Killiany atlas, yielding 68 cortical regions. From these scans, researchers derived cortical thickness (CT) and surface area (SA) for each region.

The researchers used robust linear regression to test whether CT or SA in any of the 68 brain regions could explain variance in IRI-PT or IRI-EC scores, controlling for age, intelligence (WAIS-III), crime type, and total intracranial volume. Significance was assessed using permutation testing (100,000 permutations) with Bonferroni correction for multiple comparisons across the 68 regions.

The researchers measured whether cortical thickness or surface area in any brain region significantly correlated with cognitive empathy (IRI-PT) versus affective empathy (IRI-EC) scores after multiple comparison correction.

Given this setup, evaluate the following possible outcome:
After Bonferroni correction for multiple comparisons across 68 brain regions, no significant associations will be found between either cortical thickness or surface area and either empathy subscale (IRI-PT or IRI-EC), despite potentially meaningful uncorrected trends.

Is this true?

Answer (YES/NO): NO